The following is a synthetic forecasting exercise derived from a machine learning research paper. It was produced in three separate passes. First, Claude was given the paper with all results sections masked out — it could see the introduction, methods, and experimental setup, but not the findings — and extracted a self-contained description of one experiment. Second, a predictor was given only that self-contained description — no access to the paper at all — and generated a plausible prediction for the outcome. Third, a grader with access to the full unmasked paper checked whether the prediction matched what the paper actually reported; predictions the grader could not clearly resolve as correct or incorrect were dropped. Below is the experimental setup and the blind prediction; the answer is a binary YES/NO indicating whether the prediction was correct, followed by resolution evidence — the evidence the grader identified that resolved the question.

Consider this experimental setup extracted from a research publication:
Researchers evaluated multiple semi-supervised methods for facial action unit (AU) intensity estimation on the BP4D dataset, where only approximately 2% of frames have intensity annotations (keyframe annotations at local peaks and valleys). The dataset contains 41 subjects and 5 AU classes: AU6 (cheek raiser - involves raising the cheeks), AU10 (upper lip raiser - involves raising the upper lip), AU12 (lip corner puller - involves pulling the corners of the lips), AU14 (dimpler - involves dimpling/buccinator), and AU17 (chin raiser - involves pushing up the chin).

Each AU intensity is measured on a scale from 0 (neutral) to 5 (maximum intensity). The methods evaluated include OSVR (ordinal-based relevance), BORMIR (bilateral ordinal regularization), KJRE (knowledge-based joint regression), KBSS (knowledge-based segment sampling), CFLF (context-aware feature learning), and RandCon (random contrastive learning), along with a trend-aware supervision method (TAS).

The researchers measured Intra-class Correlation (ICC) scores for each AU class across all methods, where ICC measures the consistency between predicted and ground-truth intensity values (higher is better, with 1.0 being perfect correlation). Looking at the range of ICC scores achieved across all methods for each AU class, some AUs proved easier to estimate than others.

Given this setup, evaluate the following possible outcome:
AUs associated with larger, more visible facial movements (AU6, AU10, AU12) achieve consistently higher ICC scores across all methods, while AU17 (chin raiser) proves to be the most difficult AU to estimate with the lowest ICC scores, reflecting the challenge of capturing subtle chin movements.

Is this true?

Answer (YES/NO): NO